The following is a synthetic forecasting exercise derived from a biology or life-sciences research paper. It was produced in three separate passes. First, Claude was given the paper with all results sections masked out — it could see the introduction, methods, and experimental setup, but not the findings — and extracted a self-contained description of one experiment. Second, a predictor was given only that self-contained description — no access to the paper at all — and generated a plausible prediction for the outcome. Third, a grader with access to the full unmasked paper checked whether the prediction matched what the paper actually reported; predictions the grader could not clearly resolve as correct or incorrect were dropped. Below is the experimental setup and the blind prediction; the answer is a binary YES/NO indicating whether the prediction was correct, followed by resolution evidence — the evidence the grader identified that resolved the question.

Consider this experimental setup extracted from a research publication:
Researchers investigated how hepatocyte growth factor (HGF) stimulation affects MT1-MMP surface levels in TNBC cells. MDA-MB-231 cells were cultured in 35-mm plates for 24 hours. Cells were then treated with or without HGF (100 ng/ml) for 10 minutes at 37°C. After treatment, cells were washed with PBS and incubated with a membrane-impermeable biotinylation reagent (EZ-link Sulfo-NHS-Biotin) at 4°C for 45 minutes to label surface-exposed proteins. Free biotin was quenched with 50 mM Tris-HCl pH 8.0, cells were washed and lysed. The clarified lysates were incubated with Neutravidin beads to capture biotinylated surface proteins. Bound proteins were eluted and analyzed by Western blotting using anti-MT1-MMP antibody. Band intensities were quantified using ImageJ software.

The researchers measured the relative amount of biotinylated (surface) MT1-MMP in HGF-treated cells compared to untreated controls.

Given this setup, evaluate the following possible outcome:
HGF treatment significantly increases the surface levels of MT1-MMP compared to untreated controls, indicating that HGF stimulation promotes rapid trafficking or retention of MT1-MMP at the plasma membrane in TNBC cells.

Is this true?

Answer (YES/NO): YES